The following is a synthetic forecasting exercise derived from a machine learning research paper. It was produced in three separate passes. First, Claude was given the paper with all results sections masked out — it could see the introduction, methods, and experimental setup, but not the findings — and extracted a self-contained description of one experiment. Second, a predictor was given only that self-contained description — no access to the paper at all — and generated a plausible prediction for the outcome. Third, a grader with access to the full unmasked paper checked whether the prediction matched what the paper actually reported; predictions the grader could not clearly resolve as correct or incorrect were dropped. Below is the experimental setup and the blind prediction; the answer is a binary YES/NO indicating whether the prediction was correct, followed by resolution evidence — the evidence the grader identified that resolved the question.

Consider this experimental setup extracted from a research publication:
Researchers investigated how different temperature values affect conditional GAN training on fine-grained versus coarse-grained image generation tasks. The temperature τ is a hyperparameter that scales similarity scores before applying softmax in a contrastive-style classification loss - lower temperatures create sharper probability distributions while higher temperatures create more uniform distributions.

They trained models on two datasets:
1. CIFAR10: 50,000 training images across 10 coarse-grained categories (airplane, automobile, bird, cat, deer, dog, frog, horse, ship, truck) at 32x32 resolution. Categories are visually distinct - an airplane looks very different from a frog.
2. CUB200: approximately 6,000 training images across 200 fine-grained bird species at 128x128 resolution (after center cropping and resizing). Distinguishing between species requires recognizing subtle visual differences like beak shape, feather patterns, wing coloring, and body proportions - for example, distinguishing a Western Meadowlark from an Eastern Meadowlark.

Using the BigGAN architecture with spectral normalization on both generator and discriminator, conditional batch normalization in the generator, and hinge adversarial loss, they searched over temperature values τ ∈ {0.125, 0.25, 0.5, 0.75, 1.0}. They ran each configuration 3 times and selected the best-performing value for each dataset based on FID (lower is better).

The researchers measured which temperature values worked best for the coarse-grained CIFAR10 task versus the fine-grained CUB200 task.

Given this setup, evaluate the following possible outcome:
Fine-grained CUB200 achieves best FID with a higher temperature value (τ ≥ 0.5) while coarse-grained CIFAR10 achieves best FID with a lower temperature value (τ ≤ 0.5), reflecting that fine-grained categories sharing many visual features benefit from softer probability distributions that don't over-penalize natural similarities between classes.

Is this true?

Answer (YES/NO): NO